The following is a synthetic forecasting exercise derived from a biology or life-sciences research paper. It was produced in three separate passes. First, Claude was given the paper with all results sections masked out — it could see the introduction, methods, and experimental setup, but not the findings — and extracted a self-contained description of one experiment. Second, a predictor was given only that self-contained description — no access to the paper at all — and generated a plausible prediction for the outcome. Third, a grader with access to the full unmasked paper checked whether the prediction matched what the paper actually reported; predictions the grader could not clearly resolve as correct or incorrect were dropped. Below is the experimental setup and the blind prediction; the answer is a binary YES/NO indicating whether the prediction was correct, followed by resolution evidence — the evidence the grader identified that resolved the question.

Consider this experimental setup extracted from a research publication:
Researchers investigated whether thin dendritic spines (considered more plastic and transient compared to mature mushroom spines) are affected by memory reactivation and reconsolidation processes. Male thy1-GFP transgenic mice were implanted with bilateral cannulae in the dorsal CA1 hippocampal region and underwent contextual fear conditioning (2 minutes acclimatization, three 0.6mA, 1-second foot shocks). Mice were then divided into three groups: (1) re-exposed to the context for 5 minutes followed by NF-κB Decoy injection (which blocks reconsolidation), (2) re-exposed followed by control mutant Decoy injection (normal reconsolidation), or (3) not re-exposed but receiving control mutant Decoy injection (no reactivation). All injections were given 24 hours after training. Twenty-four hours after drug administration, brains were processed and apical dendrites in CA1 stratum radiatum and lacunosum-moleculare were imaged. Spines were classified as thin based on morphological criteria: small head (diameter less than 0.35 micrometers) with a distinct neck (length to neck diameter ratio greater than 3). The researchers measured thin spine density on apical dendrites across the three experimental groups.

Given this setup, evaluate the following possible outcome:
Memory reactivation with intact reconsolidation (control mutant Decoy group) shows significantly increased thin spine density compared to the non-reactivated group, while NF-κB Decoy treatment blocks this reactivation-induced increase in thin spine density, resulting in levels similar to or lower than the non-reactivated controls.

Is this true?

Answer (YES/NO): NO